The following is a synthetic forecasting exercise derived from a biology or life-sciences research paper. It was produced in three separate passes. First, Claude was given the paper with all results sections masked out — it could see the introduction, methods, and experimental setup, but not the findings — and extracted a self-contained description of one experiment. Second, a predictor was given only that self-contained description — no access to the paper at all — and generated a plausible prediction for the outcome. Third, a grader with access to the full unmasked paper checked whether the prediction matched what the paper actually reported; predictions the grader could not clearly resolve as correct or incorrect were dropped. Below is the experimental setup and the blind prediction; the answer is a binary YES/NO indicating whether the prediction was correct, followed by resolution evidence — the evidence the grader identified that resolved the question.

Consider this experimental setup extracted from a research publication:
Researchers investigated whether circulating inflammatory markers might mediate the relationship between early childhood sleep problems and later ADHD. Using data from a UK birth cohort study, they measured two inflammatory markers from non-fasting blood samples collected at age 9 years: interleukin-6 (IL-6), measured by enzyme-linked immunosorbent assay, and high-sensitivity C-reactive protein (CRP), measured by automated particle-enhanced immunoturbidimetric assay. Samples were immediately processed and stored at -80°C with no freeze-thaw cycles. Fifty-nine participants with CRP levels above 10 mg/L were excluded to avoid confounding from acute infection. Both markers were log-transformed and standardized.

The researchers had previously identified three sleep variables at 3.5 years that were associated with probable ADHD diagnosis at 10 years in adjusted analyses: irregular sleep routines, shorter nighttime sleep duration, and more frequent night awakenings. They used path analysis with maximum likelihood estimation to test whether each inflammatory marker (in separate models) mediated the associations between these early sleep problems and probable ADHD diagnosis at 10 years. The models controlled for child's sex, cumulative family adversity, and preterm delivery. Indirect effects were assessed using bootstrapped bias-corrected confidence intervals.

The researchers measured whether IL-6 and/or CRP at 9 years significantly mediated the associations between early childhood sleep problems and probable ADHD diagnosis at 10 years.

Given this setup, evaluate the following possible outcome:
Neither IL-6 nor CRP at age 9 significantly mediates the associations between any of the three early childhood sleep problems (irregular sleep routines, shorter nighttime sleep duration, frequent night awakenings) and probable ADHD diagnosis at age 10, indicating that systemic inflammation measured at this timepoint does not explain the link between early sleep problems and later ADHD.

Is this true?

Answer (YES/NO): NO